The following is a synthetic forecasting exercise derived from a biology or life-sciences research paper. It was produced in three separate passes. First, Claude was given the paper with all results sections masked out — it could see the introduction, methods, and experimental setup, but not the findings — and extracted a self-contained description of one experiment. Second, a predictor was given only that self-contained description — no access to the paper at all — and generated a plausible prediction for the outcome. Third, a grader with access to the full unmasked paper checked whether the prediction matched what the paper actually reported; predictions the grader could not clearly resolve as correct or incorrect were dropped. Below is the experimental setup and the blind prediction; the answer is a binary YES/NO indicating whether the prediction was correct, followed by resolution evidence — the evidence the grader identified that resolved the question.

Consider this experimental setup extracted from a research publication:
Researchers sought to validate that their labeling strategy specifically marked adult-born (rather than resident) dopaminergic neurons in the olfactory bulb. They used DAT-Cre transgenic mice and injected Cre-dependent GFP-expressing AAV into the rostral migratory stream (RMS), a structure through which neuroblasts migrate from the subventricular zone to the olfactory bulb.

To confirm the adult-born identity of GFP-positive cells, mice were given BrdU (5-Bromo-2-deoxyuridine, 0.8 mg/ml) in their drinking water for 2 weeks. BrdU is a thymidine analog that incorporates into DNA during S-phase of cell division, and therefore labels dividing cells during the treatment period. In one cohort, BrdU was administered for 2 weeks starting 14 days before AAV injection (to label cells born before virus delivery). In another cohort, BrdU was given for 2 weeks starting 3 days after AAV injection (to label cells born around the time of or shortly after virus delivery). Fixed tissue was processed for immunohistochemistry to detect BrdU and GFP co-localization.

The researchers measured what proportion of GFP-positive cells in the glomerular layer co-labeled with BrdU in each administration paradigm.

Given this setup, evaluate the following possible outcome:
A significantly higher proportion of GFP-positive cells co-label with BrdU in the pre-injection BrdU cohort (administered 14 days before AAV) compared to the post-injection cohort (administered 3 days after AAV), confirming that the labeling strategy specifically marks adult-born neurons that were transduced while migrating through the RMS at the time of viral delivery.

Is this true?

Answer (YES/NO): YES